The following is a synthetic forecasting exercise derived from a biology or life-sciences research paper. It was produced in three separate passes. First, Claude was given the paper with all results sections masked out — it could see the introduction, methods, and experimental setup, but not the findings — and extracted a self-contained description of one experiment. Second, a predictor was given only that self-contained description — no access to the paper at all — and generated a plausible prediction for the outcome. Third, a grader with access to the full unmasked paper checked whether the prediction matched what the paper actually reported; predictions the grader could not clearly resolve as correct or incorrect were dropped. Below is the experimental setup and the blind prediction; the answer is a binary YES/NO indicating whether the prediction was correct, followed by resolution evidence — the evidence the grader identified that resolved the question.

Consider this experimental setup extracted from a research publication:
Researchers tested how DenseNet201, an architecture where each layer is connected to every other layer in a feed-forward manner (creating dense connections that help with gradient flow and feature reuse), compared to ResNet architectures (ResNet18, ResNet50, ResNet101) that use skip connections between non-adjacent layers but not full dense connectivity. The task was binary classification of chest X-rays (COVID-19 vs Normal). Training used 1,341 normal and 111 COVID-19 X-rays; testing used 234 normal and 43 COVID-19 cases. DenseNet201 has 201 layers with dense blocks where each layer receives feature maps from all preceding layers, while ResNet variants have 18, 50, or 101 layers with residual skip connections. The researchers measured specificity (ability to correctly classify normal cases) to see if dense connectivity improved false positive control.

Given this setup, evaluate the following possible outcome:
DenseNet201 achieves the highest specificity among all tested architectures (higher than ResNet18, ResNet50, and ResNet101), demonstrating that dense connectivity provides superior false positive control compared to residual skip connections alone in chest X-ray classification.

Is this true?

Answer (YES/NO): NO